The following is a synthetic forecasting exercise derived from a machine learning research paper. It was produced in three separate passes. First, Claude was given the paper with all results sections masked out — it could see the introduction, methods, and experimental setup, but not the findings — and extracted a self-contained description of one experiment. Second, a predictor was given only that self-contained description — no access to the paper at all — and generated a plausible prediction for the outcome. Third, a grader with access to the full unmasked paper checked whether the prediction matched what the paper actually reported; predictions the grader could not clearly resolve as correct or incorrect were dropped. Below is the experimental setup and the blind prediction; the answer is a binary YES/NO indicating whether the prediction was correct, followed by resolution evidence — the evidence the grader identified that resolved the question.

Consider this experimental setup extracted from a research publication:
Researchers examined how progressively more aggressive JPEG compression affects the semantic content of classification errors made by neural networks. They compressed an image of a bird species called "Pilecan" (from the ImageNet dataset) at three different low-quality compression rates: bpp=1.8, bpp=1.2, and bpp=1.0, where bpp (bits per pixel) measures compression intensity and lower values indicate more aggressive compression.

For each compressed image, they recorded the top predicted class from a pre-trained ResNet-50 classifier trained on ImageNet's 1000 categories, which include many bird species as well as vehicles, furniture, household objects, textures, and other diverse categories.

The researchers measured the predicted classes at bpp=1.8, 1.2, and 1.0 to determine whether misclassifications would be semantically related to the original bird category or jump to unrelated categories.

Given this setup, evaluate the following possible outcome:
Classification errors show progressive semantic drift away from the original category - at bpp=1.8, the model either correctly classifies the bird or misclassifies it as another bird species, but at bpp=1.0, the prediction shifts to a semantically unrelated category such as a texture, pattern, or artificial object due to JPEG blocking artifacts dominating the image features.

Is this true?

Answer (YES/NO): NO